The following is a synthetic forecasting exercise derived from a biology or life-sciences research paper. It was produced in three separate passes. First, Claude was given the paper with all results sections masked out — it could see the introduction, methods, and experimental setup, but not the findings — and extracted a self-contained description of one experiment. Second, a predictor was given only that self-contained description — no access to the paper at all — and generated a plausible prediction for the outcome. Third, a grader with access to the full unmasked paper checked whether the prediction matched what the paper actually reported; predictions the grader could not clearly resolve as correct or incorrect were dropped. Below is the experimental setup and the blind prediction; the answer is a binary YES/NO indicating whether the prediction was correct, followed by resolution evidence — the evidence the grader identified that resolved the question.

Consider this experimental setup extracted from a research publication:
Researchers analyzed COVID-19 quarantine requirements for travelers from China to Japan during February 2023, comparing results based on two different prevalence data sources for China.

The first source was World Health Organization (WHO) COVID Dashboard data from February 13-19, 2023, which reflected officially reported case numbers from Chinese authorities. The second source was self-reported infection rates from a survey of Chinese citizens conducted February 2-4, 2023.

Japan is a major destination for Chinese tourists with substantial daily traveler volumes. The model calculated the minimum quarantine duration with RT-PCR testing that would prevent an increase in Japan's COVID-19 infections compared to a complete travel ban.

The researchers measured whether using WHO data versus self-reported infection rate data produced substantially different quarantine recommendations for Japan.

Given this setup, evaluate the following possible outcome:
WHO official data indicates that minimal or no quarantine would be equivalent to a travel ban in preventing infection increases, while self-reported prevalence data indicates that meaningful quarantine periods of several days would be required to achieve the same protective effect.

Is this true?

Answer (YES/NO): NO